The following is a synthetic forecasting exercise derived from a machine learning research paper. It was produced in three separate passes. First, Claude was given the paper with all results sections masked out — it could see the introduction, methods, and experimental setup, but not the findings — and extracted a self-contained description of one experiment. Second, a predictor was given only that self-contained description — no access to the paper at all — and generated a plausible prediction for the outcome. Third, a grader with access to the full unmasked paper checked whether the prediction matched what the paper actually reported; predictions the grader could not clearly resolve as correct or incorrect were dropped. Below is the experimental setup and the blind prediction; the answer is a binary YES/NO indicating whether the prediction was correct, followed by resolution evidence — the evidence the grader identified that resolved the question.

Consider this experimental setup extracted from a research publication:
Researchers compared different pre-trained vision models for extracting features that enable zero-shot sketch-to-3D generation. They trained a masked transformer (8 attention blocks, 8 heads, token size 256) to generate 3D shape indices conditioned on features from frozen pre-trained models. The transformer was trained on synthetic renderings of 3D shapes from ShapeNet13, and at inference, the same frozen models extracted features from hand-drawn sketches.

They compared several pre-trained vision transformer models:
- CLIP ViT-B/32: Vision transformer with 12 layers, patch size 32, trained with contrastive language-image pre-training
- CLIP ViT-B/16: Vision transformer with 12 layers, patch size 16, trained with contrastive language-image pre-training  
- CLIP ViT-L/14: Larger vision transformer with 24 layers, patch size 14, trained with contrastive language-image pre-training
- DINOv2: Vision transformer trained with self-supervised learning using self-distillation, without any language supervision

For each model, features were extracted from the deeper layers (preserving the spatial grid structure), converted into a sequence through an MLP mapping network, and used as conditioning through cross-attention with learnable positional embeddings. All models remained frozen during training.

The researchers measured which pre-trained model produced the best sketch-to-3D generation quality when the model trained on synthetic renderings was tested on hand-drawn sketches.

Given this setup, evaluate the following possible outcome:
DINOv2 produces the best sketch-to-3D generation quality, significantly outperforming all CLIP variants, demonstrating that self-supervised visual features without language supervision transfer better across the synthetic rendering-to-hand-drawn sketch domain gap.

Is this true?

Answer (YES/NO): NO